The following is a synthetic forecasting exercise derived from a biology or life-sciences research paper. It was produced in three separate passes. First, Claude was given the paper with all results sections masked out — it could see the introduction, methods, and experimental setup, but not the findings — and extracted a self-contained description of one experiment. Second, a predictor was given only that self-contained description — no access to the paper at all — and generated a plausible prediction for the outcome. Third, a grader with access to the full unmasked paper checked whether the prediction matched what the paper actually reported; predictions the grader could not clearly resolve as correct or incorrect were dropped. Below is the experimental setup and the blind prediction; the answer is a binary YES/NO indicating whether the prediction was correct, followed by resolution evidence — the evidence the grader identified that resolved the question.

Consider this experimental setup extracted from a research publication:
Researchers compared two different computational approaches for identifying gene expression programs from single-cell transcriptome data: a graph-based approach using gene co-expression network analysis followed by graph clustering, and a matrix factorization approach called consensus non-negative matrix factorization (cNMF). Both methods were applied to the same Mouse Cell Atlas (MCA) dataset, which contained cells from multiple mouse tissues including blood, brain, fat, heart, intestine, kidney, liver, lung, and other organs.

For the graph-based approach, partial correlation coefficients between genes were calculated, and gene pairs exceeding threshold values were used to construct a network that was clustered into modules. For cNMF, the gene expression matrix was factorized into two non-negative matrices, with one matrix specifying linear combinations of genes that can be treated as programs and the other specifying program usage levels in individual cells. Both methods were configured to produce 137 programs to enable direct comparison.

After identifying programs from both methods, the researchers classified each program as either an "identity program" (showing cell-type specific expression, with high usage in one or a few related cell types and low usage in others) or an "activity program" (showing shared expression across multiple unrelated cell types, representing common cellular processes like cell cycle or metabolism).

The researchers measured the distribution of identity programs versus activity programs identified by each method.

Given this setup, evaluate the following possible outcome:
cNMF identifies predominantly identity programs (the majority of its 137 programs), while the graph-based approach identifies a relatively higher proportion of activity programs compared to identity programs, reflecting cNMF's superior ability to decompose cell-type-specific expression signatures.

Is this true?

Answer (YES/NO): NO